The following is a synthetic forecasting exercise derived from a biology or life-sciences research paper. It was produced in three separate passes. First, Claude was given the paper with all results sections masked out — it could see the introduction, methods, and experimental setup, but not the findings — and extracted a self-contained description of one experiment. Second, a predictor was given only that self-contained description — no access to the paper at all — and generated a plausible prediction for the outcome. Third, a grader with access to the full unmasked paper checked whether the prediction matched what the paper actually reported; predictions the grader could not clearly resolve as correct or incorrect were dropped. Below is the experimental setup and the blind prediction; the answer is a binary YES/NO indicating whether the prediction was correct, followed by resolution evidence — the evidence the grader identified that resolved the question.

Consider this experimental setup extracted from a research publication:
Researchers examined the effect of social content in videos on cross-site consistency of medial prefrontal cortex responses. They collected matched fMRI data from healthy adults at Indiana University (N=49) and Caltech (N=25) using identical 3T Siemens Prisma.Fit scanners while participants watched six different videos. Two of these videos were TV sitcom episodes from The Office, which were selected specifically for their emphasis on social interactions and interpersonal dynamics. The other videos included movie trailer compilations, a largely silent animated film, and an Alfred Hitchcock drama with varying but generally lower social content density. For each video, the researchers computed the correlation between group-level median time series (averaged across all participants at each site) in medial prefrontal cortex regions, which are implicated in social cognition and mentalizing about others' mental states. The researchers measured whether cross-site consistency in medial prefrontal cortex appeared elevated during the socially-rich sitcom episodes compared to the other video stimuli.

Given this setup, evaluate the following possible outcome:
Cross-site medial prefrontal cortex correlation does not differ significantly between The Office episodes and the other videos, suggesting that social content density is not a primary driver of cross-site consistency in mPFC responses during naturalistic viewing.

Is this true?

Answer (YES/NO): NO